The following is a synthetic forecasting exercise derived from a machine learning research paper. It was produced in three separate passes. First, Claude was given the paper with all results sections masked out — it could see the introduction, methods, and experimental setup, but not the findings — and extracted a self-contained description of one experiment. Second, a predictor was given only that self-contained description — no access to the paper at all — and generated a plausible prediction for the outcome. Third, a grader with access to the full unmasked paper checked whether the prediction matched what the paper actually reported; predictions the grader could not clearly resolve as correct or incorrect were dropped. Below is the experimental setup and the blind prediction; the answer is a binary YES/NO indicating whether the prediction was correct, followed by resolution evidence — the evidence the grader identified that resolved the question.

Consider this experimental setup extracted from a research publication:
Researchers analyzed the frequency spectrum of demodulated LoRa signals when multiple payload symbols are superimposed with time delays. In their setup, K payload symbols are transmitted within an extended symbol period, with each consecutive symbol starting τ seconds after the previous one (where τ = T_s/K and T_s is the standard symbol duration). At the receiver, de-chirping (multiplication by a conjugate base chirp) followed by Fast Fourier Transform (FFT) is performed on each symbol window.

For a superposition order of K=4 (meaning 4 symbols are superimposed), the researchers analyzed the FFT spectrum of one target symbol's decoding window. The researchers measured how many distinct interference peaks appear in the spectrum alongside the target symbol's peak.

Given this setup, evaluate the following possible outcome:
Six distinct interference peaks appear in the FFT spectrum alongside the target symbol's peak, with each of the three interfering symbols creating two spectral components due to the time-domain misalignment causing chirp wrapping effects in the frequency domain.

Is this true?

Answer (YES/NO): NO